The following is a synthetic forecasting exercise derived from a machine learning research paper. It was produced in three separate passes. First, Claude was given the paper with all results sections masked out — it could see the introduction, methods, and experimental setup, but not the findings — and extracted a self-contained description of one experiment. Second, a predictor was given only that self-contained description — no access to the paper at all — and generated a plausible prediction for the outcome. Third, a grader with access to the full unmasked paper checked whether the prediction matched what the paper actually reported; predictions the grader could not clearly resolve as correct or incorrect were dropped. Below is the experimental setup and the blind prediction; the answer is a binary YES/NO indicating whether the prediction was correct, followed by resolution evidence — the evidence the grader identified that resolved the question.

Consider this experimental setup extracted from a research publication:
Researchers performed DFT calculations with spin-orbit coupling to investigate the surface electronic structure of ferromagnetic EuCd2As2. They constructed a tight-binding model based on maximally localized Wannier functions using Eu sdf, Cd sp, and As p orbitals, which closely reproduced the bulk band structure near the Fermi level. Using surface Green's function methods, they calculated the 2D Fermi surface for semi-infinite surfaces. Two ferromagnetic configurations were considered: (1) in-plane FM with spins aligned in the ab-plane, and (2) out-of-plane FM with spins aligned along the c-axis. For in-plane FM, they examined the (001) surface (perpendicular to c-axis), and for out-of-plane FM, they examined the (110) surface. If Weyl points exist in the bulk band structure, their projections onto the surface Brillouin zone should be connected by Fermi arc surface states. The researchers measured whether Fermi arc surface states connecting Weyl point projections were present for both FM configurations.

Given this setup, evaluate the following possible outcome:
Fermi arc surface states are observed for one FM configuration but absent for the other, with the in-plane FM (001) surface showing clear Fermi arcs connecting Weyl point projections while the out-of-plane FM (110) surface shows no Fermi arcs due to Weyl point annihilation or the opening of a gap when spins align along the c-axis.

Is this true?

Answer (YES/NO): NO